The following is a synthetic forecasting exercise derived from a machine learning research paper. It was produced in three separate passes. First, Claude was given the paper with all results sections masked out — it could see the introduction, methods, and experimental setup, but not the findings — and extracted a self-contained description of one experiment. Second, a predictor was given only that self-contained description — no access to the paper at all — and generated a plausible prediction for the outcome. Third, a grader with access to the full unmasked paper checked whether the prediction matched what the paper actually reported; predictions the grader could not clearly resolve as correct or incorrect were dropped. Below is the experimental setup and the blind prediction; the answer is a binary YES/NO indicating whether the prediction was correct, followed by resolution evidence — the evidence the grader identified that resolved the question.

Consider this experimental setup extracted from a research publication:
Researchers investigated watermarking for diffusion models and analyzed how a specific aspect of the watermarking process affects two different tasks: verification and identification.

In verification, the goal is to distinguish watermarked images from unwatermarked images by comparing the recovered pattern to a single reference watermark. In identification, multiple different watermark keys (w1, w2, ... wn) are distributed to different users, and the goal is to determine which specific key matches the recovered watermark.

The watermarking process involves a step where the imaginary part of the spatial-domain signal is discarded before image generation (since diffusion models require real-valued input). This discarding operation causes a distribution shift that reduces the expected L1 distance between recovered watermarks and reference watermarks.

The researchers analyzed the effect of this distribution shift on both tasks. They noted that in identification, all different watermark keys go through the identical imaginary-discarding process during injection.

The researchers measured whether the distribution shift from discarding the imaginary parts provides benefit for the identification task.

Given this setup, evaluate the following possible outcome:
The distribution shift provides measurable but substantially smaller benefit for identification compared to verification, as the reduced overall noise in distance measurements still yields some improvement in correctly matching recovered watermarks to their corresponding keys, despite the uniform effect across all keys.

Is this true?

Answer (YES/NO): NO